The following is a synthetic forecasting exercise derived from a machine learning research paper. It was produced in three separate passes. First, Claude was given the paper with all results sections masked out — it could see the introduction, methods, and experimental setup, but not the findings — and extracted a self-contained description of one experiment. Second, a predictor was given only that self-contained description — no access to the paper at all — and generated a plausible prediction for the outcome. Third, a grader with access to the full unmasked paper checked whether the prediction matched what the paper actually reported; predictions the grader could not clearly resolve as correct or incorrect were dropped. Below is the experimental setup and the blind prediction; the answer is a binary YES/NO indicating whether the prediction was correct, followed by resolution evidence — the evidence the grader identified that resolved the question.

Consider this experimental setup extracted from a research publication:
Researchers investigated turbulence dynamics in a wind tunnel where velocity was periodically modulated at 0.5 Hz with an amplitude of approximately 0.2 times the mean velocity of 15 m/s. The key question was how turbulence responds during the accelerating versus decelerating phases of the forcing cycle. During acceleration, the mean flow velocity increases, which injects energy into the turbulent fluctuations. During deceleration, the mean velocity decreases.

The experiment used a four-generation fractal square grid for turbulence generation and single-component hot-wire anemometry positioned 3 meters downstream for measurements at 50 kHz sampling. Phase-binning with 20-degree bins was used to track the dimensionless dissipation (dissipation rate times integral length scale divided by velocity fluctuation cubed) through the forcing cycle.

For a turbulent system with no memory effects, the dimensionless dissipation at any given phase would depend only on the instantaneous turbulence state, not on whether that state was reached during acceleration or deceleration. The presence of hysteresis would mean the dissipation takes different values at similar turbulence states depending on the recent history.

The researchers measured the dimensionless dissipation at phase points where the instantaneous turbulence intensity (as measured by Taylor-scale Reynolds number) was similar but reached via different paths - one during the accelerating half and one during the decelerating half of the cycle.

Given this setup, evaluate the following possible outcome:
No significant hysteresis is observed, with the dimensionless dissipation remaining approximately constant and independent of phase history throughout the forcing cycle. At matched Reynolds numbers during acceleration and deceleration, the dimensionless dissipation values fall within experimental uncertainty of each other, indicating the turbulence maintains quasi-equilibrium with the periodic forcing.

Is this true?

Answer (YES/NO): NO